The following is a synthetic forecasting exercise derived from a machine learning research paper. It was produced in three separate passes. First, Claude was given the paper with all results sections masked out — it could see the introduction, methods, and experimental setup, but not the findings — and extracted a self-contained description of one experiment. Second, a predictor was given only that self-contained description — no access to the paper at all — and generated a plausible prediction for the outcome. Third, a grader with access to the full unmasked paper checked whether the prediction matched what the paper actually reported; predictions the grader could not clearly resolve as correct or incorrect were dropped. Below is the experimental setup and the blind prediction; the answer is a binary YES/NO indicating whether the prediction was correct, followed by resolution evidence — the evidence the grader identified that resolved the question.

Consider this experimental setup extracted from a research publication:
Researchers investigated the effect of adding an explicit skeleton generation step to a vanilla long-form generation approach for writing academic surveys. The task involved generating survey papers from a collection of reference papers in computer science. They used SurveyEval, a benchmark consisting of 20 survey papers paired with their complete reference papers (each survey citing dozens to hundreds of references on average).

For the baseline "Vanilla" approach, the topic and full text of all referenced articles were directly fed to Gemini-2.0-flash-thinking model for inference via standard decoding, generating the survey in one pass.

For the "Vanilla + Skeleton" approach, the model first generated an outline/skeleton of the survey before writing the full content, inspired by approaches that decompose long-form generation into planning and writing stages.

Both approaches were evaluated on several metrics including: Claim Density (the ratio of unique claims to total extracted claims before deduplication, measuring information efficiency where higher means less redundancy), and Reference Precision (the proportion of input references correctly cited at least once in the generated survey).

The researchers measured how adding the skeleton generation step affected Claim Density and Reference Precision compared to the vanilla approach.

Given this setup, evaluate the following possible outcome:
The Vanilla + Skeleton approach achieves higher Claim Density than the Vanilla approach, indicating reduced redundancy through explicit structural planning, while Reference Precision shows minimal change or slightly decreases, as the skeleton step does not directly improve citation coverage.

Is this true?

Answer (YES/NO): NO